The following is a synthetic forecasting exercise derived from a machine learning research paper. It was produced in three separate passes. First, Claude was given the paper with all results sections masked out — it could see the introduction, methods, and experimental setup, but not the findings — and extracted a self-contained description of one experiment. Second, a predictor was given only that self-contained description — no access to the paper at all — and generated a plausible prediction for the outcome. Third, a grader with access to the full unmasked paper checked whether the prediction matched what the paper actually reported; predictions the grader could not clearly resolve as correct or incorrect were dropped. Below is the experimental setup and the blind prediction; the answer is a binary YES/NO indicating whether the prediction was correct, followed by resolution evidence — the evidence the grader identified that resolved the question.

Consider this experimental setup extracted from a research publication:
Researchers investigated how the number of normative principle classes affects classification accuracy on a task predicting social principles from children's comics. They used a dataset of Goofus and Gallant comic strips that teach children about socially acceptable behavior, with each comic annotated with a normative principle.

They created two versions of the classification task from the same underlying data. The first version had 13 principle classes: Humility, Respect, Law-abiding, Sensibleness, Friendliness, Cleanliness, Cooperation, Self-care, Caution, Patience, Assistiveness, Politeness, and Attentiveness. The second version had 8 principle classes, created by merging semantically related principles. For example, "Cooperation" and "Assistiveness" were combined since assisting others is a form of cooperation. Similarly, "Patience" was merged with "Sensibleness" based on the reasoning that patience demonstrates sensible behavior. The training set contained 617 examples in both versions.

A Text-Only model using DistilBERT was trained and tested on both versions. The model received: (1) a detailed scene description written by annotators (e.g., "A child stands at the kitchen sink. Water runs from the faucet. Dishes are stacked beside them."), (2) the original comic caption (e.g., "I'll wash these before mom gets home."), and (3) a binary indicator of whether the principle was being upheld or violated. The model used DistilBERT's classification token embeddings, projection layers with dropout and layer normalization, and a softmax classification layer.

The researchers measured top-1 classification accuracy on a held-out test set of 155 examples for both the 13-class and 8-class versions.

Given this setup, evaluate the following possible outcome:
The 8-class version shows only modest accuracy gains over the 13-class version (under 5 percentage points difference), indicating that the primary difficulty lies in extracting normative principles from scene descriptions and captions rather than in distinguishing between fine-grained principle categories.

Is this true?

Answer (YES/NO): YES